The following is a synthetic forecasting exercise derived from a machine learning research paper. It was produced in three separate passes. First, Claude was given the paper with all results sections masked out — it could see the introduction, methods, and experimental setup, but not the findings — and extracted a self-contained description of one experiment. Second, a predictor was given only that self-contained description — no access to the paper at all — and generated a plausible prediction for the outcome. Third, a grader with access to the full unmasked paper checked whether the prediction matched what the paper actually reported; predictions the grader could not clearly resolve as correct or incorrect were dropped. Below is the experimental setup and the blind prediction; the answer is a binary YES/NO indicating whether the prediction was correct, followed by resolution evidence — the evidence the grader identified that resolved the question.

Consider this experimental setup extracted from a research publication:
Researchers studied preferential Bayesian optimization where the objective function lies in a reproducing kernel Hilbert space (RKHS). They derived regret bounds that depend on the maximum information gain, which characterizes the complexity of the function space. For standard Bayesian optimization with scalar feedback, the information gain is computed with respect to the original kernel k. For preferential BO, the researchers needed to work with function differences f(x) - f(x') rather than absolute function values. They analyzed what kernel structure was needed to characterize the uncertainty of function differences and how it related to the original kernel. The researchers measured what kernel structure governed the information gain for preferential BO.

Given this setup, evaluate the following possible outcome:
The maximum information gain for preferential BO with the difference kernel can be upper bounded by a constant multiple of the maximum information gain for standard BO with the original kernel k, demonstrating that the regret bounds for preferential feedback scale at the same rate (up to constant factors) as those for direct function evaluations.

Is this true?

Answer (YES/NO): NO